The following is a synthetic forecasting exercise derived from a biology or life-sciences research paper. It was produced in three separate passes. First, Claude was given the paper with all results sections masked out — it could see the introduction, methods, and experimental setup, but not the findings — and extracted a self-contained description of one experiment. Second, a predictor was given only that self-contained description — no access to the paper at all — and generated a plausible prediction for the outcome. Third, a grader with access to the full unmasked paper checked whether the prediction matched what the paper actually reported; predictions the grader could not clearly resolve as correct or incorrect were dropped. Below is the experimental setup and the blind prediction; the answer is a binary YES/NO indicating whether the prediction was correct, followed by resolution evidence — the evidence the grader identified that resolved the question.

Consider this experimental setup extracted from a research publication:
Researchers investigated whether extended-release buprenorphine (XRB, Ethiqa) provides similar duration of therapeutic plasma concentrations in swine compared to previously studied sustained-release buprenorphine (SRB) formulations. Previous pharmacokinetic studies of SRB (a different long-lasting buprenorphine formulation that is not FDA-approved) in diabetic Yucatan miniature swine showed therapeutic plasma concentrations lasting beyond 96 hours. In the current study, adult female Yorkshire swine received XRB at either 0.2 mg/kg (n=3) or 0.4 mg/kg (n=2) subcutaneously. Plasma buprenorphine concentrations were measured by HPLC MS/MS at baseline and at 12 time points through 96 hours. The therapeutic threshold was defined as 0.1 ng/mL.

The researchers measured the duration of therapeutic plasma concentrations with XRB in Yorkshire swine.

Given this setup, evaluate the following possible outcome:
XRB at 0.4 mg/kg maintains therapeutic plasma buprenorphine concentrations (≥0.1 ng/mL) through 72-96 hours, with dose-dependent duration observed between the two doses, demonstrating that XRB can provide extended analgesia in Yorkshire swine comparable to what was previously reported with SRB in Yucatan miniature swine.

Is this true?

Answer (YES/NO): NO